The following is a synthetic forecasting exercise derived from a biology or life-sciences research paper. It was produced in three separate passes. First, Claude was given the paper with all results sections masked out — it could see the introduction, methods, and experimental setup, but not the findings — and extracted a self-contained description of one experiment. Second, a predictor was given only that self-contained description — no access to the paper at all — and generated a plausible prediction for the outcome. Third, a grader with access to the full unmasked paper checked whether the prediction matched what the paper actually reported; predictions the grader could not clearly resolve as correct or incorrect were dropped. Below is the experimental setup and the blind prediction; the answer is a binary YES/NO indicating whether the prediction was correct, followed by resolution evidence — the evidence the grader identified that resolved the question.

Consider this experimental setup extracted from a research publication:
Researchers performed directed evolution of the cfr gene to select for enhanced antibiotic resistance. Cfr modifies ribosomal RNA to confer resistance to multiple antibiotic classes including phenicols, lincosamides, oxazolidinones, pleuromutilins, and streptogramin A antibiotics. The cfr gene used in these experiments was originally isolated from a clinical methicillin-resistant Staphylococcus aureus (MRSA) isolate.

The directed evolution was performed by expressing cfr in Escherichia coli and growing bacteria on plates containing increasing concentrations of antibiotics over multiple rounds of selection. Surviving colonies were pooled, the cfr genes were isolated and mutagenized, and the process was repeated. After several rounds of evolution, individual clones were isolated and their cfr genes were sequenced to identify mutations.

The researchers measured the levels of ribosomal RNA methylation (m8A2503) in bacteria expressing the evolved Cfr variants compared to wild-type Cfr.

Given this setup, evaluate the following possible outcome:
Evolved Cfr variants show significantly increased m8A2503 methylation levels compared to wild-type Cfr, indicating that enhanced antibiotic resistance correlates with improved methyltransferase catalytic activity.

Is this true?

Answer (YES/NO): NO